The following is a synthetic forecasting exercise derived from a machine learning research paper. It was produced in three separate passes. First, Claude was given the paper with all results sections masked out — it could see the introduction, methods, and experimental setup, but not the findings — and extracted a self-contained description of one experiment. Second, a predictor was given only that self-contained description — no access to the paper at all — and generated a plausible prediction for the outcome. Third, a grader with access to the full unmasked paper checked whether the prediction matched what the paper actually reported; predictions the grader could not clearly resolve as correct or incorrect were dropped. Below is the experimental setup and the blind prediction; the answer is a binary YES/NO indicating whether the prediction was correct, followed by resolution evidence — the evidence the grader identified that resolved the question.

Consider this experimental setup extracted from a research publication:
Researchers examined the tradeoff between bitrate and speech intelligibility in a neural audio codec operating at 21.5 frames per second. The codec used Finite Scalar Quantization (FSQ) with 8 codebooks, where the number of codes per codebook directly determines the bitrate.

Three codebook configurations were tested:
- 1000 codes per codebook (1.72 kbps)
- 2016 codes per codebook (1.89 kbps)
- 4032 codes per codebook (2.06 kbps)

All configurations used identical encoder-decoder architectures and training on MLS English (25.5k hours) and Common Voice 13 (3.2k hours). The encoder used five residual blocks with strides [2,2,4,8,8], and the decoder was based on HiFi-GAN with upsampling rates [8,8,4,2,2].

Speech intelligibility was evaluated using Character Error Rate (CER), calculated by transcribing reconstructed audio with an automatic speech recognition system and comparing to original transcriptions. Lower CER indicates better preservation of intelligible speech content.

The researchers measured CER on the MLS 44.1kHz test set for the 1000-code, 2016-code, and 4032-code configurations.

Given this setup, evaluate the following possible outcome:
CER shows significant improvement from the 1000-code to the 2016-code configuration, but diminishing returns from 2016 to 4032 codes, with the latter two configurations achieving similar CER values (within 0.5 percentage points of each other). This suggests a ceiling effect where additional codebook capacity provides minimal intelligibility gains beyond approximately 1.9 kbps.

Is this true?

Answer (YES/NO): YES